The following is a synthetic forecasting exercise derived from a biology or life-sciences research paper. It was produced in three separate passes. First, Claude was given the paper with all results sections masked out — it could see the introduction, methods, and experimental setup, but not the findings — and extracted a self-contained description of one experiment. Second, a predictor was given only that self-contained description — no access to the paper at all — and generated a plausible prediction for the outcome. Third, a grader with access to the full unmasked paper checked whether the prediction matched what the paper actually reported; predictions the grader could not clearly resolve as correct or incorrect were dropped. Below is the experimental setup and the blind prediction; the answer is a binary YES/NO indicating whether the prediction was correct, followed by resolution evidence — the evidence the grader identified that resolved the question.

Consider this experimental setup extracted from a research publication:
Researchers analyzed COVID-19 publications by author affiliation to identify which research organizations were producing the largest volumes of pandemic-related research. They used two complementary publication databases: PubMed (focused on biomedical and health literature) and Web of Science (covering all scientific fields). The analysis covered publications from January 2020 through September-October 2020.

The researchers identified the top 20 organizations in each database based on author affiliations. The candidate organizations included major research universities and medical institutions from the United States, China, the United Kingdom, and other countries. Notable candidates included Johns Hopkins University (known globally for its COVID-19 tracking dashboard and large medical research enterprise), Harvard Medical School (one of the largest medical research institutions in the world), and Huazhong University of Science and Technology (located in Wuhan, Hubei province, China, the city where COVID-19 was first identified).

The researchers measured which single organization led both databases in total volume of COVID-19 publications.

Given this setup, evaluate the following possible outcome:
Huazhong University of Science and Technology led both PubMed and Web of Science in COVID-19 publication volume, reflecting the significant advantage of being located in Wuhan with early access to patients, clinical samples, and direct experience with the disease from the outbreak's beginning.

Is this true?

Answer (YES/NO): YES